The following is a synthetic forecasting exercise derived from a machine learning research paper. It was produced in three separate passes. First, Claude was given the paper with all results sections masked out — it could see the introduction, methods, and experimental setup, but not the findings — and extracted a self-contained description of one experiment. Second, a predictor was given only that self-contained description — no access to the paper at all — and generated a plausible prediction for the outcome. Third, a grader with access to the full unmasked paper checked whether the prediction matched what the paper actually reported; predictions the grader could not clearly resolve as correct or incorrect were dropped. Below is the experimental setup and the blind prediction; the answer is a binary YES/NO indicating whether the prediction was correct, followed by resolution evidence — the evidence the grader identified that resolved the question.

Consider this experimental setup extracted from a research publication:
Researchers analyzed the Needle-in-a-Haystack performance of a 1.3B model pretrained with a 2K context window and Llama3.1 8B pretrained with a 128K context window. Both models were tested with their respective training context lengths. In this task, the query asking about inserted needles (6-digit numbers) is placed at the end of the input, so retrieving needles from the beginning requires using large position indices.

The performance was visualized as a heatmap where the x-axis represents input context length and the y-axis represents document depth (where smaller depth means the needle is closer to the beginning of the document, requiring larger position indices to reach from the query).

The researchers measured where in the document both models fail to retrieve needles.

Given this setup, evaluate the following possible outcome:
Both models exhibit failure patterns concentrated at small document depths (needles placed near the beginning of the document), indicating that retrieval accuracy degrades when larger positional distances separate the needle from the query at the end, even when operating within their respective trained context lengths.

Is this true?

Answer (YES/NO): YES